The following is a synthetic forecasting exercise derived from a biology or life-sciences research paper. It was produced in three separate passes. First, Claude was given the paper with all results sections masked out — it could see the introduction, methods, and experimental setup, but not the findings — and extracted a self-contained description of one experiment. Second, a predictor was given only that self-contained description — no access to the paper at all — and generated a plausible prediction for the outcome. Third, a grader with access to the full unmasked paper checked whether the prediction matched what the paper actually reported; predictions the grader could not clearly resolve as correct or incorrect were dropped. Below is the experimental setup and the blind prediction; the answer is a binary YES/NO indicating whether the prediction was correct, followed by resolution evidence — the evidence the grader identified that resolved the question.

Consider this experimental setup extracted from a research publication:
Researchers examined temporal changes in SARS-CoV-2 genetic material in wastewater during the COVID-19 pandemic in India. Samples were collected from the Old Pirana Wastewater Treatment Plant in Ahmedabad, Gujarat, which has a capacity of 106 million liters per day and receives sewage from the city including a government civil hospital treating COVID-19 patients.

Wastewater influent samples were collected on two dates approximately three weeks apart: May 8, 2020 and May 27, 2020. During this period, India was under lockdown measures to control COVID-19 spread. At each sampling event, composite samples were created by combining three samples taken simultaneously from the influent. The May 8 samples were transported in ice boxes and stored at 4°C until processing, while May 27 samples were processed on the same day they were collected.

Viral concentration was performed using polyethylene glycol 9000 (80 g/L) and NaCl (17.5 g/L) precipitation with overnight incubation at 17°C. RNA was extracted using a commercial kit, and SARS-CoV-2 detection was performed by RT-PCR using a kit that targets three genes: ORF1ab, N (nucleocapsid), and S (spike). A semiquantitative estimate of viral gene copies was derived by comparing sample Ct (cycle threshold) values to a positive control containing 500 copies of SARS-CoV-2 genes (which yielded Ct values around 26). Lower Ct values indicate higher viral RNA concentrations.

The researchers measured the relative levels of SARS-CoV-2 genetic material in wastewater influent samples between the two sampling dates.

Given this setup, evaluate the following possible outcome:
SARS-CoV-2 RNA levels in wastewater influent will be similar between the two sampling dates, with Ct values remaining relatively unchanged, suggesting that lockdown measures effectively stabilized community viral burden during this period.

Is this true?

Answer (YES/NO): NO